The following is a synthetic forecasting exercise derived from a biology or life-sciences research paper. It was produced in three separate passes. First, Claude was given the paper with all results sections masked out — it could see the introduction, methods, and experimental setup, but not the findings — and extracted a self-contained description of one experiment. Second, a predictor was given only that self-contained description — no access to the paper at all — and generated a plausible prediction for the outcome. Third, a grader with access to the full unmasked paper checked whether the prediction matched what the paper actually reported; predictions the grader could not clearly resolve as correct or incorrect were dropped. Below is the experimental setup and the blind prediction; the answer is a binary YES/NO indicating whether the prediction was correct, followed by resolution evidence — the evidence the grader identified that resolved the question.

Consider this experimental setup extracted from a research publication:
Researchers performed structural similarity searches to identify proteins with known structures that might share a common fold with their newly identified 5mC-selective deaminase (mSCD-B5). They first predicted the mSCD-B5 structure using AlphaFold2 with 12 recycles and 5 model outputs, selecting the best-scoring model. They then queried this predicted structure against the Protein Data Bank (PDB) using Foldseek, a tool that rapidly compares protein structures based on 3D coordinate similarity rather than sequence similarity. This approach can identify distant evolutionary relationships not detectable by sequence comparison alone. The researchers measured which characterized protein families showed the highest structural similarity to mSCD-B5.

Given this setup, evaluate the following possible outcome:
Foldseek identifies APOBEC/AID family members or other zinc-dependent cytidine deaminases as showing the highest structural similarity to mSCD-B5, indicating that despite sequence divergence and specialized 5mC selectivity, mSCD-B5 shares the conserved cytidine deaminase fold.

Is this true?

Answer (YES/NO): NO